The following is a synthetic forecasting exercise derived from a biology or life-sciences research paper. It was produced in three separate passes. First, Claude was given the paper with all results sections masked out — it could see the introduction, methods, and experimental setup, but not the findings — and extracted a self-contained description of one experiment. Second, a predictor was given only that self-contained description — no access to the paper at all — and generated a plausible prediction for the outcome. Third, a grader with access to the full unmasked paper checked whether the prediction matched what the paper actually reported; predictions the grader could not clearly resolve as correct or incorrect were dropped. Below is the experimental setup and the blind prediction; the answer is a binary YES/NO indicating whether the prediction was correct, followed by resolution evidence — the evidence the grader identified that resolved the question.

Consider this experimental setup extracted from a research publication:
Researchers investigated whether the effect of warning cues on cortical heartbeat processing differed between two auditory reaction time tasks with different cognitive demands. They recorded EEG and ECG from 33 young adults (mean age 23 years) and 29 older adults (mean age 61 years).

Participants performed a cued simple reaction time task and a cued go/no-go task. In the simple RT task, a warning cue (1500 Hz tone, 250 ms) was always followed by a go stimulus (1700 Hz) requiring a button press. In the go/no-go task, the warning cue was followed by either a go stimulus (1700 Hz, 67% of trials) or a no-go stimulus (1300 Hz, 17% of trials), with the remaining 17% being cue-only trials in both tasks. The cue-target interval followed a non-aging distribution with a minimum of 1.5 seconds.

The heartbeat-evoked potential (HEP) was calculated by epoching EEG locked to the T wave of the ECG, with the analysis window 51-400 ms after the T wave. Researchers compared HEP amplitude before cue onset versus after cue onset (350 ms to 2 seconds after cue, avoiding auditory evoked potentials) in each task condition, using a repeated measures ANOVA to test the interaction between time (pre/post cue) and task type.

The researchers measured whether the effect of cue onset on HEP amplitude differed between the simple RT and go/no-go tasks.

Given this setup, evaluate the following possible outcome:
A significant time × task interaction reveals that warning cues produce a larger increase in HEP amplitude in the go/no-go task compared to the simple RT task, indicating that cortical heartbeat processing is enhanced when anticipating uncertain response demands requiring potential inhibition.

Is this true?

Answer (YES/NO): NO